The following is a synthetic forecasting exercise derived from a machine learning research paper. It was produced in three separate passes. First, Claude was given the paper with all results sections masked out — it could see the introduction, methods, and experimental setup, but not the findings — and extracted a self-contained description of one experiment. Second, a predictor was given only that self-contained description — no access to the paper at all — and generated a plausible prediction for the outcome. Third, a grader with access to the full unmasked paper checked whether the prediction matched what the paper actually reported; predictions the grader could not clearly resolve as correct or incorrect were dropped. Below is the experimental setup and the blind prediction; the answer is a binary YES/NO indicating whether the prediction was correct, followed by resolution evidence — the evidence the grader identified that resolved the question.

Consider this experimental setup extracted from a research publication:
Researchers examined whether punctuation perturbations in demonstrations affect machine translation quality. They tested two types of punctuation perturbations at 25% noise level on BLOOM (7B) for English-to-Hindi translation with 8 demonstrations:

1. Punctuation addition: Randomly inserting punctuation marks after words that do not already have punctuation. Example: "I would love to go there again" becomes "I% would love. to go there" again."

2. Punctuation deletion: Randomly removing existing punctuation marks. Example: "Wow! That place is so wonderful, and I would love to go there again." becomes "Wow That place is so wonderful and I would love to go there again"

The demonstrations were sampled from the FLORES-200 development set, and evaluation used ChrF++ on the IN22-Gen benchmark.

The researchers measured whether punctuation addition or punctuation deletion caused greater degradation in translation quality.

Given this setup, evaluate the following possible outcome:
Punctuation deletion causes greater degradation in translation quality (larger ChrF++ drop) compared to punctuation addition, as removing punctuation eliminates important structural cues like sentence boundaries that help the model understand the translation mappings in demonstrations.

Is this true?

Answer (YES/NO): NO